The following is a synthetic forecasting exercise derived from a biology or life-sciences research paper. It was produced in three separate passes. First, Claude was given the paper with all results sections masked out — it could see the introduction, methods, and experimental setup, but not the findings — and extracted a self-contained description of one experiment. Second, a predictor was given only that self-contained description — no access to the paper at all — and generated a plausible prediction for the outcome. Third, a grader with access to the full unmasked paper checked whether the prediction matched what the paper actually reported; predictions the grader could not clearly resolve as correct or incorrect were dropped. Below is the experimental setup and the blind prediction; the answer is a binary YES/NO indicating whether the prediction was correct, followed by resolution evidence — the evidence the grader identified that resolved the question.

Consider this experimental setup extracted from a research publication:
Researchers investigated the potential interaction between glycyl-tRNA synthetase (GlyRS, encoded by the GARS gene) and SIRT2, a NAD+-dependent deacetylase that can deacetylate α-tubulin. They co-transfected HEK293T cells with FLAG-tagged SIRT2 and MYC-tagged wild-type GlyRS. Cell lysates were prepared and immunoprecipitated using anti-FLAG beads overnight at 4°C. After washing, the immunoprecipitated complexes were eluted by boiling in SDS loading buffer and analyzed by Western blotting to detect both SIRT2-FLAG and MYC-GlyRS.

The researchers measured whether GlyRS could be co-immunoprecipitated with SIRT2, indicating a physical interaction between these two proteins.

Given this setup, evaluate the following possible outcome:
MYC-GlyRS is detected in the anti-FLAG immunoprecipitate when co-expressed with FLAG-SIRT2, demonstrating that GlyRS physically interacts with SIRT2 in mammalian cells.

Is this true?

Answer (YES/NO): YES